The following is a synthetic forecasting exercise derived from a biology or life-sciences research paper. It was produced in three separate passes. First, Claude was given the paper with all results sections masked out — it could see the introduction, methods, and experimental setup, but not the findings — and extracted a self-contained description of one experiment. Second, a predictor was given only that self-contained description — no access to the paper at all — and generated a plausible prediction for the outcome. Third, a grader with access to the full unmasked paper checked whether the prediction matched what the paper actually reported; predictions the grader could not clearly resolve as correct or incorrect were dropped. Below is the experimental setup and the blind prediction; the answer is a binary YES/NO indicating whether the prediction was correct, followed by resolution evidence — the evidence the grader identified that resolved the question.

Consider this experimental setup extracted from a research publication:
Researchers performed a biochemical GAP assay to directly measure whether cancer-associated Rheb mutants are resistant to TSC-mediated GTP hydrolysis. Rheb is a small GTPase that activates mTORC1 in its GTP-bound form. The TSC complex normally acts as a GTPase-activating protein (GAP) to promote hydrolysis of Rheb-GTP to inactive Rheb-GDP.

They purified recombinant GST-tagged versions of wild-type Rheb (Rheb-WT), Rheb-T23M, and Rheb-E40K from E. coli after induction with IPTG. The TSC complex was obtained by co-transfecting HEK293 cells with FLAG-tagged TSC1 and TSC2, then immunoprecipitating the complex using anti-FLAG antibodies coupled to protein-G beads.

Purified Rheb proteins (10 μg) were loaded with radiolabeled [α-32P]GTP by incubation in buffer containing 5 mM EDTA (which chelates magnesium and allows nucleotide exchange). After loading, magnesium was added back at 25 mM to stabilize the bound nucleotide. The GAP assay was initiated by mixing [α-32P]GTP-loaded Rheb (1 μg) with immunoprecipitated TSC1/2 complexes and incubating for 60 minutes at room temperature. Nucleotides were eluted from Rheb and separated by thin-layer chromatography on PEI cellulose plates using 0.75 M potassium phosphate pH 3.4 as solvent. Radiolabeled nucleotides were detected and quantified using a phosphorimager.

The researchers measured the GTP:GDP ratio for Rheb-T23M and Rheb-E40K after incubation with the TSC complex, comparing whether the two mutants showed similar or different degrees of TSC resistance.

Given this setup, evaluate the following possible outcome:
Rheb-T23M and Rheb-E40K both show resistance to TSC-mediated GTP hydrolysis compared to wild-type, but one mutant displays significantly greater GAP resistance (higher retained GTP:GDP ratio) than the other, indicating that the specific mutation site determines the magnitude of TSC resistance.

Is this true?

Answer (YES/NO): NO